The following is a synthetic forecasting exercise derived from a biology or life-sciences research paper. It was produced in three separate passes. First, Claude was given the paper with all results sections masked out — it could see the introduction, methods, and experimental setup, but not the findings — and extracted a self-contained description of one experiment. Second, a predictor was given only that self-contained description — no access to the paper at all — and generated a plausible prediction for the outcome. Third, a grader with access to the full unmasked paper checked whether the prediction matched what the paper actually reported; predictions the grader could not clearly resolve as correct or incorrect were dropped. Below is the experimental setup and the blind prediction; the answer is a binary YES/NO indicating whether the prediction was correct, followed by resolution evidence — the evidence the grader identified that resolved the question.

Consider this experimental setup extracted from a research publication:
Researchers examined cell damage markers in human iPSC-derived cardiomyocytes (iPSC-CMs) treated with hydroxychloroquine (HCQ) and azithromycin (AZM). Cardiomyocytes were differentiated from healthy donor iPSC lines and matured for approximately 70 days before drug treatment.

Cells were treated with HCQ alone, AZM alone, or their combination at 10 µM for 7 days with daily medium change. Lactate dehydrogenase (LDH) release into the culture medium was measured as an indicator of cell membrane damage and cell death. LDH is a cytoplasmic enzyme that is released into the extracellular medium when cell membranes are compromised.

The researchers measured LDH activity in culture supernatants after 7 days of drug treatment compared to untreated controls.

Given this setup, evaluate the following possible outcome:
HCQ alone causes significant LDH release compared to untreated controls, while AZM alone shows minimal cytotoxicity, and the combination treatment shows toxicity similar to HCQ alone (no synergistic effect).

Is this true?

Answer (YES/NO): NO